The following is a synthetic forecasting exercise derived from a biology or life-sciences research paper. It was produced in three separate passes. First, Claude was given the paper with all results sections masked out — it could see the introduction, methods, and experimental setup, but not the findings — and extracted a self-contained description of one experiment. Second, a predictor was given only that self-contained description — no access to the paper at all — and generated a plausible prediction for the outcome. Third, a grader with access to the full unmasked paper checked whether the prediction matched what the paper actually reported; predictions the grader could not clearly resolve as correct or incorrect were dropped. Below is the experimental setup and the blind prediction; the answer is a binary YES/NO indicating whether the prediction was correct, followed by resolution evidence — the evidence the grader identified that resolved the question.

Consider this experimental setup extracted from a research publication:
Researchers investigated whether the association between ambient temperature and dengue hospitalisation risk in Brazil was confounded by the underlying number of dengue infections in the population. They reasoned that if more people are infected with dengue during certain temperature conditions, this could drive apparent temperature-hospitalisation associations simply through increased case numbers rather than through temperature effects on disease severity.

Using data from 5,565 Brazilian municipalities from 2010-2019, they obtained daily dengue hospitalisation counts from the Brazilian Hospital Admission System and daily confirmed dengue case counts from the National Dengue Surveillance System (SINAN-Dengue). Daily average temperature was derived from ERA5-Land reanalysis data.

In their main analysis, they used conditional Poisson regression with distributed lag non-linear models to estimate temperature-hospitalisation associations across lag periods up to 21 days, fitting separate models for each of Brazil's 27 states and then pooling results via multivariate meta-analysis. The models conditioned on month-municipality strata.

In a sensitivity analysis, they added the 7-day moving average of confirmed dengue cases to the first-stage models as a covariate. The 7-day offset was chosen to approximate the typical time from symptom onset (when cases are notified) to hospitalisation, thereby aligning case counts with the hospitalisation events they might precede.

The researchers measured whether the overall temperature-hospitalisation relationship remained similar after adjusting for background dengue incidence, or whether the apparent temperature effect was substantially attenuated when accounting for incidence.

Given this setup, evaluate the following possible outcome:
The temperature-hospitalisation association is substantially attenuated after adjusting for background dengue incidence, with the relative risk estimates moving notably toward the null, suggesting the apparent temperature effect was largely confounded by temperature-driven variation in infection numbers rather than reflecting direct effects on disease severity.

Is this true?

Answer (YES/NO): NO